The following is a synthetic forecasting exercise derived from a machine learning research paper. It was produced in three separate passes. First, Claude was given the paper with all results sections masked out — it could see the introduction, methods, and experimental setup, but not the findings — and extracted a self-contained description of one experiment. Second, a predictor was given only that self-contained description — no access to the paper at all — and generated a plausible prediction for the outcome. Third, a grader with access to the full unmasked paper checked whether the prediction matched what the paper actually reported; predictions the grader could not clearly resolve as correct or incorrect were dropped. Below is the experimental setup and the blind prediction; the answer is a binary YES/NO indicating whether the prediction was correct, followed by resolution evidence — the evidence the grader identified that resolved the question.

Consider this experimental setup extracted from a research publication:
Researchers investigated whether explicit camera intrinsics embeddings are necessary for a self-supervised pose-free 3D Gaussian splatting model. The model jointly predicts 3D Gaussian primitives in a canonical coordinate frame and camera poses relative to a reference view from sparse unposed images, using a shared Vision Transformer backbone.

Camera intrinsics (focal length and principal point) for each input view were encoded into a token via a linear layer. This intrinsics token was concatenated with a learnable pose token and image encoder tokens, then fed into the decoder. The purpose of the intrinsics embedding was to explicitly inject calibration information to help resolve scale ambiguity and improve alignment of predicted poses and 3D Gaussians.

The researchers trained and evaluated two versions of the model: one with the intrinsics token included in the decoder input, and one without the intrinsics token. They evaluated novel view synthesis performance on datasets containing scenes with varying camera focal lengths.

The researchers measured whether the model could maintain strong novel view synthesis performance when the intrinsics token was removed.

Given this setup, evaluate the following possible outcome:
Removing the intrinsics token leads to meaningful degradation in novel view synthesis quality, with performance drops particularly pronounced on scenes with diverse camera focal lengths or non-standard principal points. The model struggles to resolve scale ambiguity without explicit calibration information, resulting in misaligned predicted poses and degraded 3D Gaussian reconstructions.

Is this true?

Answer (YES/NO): NO